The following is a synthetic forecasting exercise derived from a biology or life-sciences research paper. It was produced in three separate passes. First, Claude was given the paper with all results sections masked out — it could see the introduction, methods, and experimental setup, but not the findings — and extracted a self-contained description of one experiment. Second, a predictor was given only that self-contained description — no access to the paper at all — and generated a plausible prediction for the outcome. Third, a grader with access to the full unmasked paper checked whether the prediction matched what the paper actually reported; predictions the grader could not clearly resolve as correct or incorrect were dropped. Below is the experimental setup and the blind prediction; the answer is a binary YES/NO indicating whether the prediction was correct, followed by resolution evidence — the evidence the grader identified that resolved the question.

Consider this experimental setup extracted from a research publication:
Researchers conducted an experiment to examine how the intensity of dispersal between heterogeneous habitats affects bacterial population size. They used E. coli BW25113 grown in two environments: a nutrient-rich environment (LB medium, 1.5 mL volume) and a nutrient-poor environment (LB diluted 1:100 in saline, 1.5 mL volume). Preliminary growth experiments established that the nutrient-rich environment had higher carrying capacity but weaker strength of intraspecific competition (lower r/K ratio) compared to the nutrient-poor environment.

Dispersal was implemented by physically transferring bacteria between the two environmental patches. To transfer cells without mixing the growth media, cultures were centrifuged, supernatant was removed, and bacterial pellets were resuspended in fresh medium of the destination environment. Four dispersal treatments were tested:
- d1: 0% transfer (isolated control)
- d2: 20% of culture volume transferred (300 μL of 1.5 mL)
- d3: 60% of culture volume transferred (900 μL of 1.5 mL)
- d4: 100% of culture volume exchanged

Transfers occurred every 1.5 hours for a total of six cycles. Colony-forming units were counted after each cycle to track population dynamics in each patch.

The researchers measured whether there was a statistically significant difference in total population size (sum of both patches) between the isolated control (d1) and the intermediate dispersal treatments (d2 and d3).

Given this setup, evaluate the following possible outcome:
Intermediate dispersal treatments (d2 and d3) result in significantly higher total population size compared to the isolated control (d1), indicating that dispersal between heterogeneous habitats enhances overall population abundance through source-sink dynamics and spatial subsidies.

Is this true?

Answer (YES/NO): NO